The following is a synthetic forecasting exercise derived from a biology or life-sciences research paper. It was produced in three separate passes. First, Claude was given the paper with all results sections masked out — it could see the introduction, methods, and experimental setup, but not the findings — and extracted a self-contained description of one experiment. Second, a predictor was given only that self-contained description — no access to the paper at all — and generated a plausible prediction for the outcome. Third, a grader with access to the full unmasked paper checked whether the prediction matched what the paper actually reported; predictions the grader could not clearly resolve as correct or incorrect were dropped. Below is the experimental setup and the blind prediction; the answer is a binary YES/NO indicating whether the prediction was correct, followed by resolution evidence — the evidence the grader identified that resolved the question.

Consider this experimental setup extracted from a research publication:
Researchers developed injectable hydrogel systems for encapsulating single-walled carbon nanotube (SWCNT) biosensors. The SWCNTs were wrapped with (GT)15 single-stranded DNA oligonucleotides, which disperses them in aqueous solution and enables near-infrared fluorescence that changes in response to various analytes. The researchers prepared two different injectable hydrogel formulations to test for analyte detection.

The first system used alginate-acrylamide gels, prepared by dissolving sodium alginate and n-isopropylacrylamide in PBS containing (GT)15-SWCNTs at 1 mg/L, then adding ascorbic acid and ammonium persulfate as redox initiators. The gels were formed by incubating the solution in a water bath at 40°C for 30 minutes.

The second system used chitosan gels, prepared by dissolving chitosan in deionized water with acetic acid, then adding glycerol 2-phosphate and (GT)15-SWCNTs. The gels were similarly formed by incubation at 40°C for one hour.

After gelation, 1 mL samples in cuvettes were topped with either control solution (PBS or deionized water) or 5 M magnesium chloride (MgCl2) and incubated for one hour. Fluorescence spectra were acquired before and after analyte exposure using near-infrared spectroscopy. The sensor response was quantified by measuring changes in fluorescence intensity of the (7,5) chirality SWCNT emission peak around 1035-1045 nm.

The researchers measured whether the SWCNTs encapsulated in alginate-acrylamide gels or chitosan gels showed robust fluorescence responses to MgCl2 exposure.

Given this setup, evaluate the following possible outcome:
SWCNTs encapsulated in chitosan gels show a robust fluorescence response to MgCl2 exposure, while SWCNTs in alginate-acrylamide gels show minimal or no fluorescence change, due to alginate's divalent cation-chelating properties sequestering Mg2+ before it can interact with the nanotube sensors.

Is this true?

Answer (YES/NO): NO